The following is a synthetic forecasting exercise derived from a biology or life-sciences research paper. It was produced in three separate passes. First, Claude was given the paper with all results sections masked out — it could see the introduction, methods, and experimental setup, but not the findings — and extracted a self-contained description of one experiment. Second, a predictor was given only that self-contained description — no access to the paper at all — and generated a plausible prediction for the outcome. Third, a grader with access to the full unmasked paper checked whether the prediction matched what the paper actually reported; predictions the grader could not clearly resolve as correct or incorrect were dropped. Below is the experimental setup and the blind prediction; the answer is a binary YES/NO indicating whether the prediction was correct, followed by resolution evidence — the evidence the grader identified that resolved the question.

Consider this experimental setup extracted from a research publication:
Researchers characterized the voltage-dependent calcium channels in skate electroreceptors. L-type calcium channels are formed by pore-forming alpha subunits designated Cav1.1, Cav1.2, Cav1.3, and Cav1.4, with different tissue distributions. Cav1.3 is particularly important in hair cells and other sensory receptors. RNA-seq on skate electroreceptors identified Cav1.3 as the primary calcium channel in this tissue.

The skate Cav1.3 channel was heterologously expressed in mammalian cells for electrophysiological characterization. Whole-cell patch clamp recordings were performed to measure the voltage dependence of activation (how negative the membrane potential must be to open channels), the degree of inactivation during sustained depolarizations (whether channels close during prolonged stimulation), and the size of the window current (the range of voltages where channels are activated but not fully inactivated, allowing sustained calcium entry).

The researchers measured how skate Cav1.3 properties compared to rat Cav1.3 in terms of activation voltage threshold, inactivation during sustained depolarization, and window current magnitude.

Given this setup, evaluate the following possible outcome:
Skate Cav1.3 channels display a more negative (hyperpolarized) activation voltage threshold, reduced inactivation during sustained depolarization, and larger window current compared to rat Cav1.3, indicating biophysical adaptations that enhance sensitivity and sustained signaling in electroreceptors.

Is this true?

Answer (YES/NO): YES